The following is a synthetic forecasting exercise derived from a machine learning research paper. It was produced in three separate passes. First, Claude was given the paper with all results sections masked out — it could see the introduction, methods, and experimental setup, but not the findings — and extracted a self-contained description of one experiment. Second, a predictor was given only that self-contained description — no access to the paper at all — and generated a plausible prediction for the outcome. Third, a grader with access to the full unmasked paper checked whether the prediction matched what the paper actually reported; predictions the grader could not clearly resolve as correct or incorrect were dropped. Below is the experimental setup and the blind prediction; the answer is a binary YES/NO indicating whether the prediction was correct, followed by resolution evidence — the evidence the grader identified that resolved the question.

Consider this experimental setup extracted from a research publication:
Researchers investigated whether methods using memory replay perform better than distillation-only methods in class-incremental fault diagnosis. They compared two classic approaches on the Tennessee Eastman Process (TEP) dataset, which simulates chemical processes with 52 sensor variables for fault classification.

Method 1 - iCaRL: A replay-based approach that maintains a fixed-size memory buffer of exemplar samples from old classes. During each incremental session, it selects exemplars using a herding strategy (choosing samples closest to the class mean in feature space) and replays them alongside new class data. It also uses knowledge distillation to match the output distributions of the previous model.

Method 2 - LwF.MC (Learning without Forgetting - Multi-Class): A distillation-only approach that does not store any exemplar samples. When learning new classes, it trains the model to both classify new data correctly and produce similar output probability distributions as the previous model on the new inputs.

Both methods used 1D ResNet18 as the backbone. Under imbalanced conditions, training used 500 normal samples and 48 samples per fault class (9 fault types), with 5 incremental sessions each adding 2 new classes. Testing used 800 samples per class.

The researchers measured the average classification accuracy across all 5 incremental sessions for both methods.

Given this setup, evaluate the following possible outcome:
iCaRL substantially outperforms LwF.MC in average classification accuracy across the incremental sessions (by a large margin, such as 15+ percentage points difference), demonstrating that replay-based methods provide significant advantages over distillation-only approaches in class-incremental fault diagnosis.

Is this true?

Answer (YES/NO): YES